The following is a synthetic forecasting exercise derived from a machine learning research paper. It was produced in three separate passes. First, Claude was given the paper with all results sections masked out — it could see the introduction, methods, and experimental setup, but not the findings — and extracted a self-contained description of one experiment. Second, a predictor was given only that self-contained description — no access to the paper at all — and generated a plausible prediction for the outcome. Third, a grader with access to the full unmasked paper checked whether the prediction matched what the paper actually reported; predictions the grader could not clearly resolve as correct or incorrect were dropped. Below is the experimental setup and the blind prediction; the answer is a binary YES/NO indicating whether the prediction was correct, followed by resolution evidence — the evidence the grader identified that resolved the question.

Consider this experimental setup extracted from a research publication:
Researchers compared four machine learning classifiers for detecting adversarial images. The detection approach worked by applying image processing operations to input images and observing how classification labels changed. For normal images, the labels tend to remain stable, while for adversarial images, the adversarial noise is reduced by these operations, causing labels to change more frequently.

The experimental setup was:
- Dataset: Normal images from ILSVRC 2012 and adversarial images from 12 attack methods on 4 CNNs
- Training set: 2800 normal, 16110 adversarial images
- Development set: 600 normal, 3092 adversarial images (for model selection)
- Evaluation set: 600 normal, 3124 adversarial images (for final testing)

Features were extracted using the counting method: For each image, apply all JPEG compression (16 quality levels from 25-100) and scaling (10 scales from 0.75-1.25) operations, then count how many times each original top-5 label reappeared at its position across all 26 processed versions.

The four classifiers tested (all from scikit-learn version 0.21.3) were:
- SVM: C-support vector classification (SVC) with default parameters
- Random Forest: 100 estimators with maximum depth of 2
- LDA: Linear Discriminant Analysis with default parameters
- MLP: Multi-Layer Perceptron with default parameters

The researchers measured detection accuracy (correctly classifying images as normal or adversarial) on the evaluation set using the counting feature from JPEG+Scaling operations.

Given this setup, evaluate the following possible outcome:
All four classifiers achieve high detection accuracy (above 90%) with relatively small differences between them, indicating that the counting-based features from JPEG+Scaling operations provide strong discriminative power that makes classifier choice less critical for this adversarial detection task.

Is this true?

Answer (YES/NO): YES